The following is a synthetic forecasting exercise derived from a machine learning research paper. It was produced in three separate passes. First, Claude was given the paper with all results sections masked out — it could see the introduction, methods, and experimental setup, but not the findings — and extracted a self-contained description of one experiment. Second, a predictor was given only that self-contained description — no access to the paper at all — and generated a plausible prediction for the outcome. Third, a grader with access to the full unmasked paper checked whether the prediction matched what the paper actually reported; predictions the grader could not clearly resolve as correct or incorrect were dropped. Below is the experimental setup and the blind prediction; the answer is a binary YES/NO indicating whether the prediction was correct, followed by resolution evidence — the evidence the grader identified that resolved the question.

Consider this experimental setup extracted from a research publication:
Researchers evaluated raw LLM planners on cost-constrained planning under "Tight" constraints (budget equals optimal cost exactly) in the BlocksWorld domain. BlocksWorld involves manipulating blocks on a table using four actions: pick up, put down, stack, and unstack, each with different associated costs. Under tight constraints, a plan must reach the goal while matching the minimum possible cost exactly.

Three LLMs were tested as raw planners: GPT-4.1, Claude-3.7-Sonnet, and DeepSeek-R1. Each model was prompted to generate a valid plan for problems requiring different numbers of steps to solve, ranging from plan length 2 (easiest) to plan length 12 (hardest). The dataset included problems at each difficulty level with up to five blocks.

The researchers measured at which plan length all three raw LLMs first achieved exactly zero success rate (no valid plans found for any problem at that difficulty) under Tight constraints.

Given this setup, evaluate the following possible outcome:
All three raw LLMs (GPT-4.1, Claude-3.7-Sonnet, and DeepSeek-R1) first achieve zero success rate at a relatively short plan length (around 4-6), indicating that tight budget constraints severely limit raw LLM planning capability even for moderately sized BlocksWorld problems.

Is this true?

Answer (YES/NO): NO